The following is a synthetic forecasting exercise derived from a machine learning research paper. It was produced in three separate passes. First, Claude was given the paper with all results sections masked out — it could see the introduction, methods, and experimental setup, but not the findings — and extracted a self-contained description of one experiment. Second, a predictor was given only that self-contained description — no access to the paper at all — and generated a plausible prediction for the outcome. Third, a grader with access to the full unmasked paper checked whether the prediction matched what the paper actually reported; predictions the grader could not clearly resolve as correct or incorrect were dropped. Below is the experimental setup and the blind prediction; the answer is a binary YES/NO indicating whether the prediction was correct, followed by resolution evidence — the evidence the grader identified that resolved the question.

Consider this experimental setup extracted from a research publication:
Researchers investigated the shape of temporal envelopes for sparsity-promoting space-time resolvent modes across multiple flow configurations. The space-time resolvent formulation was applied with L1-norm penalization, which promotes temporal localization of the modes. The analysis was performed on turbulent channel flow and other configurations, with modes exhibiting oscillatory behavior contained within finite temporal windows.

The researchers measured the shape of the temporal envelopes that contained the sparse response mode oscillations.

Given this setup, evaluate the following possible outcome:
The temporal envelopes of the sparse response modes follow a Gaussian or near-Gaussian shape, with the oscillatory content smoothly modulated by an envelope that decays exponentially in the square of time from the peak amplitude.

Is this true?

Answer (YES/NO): YES